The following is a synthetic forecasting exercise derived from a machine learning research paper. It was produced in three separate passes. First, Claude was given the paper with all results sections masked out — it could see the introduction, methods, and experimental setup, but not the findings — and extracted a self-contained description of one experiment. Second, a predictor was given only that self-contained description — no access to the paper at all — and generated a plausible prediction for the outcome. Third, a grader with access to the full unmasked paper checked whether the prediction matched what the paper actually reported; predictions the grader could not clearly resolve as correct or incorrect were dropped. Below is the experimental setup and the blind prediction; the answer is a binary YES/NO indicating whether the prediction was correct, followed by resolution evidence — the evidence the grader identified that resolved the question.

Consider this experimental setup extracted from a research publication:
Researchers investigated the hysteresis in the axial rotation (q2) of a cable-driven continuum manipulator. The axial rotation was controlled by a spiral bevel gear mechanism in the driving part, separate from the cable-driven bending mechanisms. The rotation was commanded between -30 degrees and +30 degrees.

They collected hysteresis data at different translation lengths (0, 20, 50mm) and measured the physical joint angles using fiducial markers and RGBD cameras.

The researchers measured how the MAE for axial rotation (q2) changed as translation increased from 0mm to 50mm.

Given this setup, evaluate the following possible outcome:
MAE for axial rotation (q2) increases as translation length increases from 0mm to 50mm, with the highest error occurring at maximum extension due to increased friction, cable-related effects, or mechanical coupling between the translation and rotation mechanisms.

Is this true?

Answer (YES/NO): YES